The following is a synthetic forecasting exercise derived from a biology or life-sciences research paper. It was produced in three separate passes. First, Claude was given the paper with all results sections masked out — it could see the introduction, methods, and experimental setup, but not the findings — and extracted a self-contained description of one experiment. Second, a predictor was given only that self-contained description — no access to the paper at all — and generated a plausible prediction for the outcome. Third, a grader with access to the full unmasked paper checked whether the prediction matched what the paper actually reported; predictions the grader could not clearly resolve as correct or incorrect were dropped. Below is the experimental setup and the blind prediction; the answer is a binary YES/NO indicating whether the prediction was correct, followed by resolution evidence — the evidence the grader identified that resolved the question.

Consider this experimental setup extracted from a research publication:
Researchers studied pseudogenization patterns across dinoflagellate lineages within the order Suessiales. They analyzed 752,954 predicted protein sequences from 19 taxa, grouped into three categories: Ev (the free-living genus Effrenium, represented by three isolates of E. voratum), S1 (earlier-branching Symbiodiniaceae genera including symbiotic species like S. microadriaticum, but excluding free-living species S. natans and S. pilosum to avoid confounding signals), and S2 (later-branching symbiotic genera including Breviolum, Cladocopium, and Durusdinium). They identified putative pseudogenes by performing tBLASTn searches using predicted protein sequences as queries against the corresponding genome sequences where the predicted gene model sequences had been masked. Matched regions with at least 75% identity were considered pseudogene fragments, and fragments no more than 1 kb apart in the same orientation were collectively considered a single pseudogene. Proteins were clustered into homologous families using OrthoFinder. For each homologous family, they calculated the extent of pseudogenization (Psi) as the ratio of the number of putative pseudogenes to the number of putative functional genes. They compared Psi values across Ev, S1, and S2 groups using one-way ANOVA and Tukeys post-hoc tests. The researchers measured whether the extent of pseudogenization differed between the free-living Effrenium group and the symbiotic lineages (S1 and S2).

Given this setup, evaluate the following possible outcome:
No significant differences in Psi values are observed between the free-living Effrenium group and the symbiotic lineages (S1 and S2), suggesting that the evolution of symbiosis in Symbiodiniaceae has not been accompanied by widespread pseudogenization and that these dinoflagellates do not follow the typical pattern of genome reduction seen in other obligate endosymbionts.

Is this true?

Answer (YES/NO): NO